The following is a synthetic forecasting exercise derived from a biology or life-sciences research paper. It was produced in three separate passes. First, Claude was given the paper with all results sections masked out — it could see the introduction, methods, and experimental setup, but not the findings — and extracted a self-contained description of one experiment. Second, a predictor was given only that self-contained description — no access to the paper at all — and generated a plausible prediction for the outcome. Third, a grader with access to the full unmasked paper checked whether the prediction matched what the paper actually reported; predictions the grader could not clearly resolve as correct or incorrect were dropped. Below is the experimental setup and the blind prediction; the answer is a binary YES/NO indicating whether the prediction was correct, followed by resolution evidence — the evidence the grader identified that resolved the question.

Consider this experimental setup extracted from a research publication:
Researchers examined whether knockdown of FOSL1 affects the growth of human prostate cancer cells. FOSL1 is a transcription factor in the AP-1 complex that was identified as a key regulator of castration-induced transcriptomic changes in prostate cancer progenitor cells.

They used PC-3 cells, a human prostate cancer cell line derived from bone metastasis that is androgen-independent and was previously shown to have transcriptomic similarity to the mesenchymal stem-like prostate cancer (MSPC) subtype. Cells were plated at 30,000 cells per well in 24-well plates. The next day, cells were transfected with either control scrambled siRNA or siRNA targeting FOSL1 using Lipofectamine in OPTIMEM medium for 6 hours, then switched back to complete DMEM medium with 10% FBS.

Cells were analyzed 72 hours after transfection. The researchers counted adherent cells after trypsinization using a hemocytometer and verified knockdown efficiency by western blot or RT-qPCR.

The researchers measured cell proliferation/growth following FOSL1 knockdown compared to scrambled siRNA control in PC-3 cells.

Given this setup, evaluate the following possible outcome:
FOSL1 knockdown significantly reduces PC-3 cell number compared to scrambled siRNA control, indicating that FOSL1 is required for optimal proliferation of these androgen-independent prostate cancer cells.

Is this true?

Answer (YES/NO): YES